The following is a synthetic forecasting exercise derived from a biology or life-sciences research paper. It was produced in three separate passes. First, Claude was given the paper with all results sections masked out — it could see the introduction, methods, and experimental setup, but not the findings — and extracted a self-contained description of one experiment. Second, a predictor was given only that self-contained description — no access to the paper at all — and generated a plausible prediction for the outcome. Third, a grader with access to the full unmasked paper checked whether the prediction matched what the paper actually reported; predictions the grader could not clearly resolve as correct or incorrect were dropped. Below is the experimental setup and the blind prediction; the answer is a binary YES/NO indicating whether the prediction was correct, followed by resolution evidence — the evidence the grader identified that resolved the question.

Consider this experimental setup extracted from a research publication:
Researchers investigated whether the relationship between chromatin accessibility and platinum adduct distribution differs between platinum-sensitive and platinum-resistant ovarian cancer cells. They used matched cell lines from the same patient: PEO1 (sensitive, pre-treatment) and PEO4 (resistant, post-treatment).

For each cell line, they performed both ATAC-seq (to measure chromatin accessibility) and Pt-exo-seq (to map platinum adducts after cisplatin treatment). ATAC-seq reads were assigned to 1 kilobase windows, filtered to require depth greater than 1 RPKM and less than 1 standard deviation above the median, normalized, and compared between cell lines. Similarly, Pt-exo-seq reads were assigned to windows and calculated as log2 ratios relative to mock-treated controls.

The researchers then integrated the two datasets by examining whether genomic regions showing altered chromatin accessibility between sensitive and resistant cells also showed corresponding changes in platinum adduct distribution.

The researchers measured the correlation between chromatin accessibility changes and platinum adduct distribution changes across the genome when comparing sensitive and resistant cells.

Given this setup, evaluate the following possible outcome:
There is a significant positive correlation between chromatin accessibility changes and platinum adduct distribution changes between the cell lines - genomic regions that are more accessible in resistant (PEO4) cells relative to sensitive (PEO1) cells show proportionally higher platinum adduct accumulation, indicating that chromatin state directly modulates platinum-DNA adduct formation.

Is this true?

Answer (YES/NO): NO